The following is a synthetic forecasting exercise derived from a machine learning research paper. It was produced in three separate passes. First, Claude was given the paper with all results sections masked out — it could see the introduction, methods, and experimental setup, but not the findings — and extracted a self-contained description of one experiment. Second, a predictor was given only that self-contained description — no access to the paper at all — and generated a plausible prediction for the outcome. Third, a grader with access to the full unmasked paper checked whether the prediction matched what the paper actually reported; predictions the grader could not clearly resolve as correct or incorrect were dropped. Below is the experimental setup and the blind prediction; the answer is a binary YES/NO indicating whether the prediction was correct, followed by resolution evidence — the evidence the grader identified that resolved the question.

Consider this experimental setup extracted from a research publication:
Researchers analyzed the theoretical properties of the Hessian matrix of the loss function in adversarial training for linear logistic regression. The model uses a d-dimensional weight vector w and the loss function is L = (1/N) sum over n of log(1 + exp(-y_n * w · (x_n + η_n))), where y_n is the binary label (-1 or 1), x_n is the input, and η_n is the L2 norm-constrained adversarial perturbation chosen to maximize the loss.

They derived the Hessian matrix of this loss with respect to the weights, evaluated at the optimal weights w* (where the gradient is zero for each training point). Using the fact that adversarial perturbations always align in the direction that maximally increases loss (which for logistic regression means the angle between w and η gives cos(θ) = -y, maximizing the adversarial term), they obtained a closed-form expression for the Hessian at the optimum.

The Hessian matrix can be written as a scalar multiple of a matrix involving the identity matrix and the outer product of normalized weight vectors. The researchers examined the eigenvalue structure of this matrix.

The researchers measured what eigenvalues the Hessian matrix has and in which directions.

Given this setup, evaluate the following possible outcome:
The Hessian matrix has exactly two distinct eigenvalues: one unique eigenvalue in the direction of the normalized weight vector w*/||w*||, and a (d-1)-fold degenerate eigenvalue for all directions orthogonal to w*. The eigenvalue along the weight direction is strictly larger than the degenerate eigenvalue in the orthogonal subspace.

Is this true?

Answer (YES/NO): NO